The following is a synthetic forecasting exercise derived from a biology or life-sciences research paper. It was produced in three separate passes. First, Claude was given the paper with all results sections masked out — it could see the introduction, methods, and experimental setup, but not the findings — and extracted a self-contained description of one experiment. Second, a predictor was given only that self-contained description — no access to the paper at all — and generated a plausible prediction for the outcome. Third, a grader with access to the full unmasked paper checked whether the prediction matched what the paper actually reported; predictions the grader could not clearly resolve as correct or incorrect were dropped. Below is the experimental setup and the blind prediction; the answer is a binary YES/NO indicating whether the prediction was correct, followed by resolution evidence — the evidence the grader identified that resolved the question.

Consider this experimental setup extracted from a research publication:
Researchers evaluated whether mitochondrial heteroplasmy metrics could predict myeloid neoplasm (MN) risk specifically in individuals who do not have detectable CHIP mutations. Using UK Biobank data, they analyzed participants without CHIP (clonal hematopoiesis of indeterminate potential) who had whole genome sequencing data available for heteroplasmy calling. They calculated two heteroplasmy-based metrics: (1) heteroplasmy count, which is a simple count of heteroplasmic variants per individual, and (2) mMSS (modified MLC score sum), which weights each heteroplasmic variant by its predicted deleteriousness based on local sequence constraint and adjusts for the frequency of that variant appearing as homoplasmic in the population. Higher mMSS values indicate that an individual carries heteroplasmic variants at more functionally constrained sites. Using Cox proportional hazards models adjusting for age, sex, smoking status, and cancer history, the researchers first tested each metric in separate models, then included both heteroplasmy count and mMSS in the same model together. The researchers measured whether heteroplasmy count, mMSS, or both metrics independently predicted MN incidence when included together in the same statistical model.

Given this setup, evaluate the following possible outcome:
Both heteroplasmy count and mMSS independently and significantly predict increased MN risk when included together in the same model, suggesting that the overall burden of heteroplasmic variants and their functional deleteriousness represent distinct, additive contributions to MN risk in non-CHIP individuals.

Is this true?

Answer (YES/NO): YES